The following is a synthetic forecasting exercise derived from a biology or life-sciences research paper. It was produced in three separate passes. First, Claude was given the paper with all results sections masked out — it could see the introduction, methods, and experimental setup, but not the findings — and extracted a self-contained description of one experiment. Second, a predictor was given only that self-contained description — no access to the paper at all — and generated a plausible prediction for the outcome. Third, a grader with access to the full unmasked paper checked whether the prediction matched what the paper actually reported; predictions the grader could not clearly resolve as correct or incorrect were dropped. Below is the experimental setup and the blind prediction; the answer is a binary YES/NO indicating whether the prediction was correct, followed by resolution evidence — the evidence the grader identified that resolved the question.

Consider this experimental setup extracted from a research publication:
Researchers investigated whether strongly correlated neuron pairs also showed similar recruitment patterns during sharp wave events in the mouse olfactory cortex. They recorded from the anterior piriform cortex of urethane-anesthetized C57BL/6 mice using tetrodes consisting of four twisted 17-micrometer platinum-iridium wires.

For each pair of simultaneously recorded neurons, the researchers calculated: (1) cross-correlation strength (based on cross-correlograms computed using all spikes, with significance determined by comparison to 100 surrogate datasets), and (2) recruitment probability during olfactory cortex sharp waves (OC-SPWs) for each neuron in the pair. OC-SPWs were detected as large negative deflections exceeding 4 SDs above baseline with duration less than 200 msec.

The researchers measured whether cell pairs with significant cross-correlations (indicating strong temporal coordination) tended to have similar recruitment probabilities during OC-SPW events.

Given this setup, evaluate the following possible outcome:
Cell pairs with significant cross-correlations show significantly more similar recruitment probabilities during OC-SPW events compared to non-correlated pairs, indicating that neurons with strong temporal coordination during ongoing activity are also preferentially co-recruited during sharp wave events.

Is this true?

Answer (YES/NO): NO